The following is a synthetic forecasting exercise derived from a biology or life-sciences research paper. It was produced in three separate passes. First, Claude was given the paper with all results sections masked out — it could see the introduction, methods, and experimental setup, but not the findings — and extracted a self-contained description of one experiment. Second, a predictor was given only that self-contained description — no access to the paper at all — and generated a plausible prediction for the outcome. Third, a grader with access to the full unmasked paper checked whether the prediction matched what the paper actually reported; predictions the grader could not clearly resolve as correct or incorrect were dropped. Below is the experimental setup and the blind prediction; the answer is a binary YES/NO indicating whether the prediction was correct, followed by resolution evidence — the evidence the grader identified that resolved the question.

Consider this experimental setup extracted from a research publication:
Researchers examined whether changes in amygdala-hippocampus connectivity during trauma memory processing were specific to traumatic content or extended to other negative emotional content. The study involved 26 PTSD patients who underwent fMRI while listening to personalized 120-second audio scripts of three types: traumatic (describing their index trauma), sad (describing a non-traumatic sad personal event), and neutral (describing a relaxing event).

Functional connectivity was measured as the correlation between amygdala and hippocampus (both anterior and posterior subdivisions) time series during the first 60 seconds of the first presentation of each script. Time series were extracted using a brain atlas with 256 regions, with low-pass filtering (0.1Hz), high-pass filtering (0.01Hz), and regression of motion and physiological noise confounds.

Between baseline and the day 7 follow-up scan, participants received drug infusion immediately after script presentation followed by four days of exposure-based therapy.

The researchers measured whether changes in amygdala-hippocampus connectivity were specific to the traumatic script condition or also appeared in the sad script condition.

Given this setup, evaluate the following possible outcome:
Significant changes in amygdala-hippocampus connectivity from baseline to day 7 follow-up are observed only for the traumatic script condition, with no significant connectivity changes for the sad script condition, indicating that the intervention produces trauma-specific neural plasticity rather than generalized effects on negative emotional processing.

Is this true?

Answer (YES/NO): YES